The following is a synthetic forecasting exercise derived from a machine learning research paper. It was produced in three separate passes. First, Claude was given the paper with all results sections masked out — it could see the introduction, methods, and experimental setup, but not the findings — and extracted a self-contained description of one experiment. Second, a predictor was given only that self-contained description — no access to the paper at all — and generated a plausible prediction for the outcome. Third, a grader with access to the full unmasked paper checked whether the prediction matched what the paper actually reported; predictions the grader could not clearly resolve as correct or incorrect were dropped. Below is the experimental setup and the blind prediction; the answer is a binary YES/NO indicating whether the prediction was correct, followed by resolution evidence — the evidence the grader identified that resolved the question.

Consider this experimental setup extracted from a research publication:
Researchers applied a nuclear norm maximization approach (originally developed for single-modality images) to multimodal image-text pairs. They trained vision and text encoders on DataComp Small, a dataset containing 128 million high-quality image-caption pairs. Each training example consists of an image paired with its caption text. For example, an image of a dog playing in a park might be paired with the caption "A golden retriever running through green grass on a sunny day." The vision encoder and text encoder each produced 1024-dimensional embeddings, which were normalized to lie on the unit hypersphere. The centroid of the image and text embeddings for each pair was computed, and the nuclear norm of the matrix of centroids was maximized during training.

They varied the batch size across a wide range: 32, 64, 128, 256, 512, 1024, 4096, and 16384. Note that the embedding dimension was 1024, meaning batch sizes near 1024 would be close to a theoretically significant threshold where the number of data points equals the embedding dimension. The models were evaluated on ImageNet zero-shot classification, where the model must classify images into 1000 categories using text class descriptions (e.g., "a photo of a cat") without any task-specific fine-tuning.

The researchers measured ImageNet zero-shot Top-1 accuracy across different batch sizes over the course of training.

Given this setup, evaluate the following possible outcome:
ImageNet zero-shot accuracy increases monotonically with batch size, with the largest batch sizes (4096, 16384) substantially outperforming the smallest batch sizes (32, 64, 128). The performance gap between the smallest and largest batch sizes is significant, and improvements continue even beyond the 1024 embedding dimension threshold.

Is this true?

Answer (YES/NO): NO